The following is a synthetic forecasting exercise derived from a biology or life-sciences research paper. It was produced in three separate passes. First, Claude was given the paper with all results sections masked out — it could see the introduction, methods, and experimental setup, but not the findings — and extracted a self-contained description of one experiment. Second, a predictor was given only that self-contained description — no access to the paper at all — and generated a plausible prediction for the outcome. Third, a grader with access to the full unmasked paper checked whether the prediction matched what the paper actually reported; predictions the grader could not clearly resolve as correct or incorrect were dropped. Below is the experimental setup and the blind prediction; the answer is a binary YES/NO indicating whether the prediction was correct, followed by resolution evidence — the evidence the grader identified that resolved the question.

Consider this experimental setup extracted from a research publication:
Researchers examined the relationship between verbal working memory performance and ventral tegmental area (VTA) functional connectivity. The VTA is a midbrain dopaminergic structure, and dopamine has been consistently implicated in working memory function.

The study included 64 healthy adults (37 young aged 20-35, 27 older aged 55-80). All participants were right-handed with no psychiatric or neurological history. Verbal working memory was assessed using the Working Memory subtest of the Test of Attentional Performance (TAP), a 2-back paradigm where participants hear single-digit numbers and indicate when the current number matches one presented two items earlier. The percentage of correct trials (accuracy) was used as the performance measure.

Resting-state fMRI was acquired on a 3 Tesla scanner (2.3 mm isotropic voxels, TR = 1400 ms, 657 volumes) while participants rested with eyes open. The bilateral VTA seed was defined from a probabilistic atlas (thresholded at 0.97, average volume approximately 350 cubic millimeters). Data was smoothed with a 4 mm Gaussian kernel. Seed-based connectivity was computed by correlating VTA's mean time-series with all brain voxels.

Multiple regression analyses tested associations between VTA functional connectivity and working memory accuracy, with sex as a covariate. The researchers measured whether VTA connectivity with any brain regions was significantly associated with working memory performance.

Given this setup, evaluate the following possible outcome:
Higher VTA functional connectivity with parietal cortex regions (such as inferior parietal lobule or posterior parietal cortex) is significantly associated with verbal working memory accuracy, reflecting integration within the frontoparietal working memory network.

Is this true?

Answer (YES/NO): NO